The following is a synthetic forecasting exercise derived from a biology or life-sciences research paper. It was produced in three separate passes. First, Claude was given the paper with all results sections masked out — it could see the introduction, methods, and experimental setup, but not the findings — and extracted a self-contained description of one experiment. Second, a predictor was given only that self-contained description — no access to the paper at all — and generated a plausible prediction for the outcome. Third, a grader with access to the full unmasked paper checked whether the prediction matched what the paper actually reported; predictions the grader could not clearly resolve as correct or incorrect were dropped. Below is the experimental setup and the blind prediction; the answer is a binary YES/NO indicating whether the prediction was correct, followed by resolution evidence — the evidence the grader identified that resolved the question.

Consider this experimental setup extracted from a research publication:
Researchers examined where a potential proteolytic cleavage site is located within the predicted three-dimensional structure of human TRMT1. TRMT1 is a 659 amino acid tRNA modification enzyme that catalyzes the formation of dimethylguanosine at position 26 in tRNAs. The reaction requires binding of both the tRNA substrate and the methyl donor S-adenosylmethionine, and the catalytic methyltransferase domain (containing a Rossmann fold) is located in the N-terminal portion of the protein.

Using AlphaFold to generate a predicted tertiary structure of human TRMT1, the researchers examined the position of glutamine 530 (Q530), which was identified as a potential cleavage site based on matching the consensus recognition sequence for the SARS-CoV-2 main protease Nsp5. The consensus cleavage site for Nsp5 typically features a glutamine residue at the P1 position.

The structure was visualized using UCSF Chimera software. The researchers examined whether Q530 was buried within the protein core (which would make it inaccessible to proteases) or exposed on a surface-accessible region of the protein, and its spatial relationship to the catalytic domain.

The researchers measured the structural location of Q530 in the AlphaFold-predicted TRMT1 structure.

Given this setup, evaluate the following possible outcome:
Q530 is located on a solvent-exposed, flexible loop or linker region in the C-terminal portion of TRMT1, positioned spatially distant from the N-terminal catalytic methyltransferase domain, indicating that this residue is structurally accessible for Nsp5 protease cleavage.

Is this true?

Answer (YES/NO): YES